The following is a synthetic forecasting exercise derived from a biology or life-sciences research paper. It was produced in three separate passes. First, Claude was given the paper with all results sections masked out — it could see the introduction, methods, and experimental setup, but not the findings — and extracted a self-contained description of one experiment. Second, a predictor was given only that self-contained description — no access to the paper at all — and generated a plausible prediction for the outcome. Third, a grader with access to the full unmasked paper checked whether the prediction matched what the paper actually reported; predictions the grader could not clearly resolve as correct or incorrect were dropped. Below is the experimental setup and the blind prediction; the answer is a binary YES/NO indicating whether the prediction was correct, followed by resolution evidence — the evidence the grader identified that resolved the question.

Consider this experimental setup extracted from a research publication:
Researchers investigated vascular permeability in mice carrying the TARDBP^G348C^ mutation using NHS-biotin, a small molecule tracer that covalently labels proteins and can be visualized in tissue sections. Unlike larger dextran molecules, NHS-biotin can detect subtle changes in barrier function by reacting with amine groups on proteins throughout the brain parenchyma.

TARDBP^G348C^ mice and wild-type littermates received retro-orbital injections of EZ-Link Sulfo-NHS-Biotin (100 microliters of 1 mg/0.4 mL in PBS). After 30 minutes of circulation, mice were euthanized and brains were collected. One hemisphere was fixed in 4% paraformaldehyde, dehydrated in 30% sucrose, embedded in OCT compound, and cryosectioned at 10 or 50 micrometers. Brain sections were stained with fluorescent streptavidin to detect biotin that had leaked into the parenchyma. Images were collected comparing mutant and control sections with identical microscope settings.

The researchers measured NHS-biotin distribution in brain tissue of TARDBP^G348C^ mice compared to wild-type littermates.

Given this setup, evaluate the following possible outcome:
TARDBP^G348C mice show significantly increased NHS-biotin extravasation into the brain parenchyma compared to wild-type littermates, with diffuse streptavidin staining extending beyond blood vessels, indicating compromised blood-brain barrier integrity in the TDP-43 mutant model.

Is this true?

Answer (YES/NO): YES